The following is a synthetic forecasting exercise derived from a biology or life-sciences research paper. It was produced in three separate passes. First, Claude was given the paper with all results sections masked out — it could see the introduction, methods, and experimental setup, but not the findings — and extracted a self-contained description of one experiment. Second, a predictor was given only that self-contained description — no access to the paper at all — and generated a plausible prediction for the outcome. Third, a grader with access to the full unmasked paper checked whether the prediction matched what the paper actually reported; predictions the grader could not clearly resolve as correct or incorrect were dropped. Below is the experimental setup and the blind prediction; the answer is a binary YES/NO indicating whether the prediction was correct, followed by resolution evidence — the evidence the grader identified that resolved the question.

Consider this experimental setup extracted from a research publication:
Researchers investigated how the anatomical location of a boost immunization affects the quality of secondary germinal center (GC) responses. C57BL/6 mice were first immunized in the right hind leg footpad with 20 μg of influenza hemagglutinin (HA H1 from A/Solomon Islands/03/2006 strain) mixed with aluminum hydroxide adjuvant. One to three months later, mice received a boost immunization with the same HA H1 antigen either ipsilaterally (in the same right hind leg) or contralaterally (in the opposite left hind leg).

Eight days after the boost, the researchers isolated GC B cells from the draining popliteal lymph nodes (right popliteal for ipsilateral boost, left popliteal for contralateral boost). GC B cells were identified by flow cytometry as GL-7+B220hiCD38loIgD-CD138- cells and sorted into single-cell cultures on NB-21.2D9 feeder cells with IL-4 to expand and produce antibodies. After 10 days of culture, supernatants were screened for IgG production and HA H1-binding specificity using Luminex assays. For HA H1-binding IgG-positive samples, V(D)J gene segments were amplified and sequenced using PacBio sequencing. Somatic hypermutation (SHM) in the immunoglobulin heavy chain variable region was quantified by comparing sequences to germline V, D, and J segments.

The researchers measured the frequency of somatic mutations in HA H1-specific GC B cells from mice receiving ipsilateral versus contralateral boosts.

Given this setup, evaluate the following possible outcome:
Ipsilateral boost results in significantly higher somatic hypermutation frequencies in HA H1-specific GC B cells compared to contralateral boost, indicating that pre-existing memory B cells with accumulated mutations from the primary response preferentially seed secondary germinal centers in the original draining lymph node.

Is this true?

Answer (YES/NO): NO